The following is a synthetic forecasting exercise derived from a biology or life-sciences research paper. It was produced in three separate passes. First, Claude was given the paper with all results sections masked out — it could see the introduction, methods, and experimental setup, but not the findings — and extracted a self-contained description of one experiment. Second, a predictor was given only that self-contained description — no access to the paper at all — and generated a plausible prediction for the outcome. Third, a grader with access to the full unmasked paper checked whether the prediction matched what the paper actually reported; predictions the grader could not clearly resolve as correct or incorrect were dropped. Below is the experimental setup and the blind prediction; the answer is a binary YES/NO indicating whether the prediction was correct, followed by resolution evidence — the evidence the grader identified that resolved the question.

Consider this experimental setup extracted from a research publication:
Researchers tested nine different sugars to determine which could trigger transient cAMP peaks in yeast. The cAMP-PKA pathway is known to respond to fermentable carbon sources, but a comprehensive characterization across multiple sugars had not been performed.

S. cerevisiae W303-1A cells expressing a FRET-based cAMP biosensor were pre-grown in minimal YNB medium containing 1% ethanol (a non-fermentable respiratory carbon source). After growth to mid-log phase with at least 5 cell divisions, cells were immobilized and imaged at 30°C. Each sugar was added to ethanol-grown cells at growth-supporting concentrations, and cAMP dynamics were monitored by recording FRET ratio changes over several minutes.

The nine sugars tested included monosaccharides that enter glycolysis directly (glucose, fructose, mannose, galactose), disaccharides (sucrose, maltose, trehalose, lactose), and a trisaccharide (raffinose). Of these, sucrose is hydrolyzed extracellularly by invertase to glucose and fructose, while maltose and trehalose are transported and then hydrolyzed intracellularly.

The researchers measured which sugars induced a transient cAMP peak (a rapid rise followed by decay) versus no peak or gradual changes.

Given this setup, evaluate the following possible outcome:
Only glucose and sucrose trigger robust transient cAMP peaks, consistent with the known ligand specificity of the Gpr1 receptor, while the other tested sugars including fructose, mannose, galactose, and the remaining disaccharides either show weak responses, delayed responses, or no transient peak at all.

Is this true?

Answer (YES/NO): NO